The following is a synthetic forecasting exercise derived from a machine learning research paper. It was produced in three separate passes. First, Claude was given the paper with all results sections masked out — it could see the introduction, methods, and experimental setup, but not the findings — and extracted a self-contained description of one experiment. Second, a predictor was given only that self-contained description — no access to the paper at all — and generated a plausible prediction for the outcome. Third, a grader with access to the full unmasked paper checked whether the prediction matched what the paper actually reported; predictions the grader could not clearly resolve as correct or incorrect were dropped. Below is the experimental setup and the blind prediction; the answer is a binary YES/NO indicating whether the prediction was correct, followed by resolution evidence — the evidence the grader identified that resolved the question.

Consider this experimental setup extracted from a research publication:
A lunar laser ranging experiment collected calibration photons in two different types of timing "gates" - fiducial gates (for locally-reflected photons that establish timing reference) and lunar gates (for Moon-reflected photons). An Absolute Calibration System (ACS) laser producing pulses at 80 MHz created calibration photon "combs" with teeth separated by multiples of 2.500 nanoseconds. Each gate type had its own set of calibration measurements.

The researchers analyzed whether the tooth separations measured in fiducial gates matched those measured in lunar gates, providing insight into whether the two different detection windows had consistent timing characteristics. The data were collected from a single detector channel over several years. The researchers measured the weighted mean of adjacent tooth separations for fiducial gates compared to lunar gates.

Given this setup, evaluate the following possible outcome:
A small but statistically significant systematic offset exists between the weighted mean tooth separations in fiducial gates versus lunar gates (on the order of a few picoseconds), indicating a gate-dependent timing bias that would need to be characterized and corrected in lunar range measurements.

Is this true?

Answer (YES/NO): NO